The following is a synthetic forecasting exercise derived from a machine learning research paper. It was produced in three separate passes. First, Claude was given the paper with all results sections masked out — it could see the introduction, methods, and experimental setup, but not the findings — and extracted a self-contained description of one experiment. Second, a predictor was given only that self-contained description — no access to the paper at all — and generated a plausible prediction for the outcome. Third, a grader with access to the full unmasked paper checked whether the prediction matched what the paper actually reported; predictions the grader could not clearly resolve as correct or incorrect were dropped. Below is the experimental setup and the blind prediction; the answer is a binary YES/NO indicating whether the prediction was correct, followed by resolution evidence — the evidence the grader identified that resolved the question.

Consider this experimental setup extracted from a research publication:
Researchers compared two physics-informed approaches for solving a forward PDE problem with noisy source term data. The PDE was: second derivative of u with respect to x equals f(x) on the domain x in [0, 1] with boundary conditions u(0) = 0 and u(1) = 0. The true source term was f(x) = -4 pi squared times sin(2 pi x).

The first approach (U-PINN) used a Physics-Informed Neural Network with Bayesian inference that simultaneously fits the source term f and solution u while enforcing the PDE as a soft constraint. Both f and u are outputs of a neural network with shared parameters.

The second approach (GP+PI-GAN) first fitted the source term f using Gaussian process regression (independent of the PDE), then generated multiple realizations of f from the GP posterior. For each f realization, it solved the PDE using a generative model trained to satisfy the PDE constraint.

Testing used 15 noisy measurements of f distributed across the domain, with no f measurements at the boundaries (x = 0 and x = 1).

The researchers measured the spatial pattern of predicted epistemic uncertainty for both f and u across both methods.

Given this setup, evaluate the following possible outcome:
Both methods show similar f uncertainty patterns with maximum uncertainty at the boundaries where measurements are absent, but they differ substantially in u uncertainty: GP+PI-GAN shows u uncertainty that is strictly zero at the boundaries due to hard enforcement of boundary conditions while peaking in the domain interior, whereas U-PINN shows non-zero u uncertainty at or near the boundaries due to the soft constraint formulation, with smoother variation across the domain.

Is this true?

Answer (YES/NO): NO